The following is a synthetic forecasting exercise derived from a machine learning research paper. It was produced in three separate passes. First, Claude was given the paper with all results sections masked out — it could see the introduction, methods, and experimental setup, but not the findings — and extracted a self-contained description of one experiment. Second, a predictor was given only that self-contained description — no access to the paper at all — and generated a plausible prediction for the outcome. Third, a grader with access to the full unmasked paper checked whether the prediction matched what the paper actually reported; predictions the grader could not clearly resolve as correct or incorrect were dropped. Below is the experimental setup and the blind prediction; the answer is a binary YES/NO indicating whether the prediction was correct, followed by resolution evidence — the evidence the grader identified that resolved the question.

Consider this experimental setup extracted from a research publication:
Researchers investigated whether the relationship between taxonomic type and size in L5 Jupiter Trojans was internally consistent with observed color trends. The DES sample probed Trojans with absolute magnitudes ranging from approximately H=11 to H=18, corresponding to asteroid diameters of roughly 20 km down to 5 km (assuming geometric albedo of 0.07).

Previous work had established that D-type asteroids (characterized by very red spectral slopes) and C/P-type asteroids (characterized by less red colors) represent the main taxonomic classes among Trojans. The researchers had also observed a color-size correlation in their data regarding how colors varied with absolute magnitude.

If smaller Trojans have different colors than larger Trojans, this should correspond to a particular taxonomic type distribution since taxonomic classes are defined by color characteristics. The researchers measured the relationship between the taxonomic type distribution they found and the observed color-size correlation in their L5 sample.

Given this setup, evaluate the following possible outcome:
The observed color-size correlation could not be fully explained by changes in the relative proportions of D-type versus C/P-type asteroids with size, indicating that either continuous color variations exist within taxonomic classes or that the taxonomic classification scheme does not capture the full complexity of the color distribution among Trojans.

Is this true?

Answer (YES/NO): NO